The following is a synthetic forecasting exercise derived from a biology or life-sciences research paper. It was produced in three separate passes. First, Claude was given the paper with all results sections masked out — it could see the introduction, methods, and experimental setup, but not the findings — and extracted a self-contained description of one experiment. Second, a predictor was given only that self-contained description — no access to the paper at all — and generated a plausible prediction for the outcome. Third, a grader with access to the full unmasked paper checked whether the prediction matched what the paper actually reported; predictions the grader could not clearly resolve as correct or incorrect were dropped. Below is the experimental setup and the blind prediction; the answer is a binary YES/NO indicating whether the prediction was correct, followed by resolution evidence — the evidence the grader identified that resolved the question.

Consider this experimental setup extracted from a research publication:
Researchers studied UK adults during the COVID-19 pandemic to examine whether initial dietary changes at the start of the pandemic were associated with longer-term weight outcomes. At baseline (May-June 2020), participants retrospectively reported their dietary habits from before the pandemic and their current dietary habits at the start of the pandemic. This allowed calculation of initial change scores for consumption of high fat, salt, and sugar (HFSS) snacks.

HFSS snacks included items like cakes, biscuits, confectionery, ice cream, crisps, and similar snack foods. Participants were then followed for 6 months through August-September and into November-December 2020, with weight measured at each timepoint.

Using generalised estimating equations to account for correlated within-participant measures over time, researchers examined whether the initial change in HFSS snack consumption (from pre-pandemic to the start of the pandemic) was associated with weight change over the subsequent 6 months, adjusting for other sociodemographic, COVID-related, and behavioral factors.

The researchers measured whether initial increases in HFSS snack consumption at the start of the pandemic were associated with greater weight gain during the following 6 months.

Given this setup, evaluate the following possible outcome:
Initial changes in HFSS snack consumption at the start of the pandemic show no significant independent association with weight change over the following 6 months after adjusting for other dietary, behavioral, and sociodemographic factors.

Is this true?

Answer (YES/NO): YES